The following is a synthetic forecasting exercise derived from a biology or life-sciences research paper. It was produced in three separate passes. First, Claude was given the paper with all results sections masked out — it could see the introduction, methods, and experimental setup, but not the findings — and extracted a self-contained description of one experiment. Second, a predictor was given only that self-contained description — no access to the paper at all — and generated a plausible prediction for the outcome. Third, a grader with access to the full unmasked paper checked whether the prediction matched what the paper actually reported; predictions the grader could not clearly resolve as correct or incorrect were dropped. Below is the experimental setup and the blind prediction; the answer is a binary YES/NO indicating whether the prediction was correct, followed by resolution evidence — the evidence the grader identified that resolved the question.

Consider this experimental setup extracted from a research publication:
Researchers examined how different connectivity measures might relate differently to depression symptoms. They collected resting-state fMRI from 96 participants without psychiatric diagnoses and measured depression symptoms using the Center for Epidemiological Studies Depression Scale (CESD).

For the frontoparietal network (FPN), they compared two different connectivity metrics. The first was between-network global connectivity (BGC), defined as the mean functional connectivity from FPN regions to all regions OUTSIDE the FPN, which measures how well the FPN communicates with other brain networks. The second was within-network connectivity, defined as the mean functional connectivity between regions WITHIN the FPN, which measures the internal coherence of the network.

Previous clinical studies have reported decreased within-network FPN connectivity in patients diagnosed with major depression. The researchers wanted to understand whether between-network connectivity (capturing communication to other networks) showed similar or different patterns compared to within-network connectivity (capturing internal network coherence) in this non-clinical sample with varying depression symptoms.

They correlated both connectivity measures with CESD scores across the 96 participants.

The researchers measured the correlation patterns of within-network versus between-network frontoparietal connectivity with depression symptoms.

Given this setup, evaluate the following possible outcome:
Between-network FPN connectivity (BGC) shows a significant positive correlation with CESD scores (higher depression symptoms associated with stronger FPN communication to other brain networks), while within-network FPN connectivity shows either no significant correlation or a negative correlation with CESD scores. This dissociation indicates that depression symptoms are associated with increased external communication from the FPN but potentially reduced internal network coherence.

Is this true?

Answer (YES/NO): NO